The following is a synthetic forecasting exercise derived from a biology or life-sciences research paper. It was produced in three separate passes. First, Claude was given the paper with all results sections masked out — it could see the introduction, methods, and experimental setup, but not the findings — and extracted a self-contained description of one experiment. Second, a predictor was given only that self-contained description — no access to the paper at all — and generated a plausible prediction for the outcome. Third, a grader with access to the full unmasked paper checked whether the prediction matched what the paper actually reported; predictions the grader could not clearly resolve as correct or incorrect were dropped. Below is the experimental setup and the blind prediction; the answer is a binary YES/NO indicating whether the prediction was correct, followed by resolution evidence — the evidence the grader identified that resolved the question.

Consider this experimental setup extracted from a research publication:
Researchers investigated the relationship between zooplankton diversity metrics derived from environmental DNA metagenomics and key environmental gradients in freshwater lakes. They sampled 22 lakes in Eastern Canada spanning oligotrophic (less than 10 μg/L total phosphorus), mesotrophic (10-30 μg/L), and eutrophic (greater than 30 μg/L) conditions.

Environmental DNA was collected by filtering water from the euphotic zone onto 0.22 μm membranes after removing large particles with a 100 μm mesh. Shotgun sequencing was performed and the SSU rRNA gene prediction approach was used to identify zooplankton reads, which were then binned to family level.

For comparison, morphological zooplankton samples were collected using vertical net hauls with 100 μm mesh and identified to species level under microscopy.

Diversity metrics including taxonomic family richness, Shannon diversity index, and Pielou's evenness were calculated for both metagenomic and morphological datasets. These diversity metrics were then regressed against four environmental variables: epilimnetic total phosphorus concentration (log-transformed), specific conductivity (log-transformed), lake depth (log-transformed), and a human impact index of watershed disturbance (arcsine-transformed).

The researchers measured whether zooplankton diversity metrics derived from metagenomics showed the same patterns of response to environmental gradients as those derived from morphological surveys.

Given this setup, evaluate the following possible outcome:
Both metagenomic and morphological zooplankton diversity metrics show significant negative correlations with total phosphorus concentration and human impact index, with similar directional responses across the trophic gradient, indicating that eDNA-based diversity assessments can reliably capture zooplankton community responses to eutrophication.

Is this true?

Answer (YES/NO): NO